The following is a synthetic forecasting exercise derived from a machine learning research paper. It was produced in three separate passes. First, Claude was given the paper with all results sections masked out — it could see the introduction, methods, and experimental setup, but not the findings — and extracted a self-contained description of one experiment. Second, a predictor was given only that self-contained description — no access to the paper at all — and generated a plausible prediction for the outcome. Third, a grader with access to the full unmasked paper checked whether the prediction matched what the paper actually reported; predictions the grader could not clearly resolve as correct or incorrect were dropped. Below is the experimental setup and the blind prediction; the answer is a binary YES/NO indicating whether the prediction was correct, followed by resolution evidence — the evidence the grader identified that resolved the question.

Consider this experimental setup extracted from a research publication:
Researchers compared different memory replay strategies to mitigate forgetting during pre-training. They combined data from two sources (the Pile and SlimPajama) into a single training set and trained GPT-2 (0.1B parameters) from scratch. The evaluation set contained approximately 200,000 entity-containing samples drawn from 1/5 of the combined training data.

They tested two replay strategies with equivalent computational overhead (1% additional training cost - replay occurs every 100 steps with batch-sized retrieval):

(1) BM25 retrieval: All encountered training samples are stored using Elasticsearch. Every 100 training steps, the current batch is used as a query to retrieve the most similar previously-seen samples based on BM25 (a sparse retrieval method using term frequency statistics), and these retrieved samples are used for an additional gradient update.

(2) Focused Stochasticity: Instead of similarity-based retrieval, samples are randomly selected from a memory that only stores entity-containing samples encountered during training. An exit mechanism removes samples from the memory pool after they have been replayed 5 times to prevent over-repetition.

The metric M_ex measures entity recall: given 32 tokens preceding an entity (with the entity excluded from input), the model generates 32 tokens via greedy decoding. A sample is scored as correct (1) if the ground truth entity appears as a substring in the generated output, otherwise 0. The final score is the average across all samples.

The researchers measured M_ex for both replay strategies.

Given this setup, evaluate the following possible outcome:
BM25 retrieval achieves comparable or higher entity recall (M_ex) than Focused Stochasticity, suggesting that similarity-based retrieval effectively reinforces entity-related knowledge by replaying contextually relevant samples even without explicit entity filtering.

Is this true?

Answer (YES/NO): NO